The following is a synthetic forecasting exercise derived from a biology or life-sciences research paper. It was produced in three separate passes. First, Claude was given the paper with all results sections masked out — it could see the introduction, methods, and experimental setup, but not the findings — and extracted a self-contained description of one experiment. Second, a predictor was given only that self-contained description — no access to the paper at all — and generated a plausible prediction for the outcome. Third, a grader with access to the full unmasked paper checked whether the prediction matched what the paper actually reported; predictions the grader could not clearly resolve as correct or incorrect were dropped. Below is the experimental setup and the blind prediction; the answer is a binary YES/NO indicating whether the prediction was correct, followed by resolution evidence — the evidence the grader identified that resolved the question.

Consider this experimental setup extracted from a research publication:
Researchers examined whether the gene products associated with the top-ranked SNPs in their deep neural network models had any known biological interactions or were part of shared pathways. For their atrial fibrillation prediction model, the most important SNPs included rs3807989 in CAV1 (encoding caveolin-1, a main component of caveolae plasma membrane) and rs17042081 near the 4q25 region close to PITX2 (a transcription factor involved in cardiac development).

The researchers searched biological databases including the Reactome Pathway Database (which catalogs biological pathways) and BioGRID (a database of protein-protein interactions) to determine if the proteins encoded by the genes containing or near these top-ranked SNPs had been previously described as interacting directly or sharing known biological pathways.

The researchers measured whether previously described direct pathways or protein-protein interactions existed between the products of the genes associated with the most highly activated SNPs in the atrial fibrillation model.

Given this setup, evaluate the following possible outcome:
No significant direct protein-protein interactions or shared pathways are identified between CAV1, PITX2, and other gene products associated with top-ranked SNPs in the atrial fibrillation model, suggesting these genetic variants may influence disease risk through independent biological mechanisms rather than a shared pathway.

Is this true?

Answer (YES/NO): YES